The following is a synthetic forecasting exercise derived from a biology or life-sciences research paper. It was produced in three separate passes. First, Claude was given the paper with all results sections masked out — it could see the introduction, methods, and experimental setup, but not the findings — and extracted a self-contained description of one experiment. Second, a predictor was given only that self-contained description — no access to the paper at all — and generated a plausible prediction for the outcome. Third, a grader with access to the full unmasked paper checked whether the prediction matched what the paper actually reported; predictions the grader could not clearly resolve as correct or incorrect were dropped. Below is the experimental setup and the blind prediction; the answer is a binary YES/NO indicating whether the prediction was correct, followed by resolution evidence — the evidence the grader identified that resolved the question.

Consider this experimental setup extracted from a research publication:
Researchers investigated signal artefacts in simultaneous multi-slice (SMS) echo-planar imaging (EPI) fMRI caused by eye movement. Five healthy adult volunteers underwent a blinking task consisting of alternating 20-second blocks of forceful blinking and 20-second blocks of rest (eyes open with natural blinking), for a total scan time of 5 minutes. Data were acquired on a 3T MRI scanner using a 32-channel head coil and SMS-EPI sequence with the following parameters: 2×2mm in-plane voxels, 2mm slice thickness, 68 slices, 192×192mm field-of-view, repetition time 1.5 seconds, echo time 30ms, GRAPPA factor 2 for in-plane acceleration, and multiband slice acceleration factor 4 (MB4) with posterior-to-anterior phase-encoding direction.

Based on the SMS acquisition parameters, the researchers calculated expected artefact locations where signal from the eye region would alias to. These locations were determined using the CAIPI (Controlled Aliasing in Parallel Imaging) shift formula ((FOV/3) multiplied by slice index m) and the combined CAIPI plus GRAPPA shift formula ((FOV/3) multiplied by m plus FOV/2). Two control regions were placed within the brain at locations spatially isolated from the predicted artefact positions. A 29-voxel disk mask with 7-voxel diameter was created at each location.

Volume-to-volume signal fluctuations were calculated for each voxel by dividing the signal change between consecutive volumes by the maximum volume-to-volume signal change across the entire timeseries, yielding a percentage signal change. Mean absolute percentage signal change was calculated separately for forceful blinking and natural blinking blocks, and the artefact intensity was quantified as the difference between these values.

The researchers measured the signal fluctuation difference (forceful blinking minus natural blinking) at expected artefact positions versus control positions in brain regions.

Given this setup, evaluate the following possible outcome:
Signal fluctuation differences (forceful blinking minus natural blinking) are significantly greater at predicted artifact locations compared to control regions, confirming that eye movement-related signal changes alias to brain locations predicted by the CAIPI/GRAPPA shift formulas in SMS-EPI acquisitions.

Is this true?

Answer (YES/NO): YES